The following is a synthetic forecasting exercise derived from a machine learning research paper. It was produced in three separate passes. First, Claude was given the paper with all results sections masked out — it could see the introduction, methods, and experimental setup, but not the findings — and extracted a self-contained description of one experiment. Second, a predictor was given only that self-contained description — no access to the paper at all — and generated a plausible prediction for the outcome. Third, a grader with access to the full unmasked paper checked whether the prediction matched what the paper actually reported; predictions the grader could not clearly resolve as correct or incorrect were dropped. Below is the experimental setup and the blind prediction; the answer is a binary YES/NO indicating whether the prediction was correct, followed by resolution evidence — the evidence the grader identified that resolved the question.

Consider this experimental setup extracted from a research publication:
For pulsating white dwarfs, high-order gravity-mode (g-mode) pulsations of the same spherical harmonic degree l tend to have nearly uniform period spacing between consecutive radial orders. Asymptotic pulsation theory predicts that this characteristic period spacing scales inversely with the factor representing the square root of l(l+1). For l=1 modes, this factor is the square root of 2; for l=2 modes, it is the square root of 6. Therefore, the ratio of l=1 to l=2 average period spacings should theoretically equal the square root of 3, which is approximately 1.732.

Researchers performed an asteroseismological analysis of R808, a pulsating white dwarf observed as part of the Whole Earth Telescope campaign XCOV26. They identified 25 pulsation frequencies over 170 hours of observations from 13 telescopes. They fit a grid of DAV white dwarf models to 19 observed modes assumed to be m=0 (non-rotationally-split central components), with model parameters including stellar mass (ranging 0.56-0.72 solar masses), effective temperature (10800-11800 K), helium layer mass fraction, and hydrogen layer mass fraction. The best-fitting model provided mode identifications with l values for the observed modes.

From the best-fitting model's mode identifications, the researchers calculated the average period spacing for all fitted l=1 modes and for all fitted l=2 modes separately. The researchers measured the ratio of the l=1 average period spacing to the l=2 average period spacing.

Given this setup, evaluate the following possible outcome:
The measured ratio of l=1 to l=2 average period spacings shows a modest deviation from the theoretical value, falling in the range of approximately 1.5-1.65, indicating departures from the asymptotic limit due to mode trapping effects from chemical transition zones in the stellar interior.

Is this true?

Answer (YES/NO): NO